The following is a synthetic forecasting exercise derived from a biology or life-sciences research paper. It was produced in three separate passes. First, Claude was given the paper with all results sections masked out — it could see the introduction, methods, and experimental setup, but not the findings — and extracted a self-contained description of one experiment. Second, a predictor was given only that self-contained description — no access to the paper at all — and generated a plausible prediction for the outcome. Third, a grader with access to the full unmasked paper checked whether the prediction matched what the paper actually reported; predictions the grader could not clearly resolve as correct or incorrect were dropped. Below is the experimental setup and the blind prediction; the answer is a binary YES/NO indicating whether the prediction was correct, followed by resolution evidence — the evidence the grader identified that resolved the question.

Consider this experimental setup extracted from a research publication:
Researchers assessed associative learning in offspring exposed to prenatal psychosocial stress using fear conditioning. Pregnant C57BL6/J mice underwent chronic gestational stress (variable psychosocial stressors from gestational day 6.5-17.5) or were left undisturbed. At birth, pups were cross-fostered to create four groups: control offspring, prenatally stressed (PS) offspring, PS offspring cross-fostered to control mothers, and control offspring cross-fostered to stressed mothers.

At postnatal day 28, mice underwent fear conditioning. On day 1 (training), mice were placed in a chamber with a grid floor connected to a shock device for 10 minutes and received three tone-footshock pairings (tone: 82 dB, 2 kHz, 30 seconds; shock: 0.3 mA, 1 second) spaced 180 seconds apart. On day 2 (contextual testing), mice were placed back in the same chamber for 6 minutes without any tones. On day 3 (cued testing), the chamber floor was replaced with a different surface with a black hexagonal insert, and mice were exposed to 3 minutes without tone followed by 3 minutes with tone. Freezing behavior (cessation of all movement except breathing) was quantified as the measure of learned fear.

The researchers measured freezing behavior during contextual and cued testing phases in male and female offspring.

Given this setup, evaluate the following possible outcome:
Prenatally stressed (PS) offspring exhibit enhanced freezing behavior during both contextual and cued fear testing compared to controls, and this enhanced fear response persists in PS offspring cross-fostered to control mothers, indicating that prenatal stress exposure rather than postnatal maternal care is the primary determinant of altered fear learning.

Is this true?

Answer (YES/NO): NO